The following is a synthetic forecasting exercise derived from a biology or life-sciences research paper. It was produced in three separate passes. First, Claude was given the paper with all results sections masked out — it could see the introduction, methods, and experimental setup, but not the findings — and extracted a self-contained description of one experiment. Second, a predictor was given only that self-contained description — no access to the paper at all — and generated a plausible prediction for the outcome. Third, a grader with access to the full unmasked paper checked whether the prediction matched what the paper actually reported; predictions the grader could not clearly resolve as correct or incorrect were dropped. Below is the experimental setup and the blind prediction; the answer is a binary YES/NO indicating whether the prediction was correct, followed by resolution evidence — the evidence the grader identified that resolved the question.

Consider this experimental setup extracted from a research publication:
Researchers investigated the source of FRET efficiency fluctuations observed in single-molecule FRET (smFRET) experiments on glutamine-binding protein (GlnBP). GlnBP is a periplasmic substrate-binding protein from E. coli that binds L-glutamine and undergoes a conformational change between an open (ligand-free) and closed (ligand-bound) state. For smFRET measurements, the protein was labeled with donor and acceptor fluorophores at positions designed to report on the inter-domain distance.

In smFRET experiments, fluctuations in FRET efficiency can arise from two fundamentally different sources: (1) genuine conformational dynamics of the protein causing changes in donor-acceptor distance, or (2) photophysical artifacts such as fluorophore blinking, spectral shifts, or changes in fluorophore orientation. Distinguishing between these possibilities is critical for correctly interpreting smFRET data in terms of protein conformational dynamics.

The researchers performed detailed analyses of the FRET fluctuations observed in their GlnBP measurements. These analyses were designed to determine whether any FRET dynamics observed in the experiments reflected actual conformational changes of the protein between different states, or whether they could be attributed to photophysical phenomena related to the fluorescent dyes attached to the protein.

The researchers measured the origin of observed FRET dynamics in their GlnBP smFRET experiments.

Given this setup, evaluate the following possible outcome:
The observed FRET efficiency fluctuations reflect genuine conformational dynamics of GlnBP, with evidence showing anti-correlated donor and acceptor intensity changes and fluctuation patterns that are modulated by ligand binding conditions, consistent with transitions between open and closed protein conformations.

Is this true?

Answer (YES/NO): NO